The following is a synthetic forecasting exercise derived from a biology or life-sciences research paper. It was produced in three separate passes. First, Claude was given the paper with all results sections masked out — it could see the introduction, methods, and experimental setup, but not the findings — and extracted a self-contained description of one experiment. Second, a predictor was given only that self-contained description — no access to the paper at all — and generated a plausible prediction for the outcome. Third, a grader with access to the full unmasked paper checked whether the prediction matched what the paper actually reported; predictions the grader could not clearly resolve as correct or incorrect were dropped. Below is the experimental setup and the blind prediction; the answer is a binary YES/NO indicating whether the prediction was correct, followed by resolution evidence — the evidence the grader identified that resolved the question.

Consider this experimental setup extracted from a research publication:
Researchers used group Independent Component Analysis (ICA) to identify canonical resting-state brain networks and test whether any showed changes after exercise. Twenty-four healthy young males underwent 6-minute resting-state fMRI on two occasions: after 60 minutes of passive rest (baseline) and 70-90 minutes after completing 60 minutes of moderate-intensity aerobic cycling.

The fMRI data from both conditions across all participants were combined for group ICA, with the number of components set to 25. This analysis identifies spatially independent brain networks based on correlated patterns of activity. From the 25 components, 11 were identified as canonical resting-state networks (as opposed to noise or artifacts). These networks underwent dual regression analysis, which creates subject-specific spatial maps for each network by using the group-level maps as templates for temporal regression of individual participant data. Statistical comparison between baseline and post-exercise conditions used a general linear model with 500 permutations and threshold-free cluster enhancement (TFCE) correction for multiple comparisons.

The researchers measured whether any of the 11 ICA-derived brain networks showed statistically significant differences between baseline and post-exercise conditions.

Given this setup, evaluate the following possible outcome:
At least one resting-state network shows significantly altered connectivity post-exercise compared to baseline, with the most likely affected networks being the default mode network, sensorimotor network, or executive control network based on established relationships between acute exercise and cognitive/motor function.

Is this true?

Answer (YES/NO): NO